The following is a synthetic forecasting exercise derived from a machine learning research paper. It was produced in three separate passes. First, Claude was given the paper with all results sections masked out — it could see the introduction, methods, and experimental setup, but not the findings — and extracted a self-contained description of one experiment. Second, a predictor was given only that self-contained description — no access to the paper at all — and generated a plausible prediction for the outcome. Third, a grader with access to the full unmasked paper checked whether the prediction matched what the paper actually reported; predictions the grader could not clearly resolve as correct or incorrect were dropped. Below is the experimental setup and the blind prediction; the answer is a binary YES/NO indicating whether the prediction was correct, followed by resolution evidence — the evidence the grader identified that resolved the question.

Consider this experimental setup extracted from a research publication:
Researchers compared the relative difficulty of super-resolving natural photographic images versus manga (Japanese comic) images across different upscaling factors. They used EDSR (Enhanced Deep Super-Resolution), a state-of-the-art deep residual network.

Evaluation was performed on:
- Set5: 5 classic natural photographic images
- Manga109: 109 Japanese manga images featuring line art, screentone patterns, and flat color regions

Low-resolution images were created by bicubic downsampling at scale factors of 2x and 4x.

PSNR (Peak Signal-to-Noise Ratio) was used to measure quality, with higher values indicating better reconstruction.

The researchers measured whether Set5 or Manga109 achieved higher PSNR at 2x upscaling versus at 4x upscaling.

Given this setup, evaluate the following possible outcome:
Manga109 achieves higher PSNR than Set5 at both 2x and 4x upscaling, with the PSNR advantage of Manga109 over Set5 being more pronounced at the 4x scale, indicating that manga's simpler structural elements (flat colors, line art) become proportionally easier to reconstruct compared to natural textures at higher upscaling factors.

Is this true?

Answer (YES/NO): NO